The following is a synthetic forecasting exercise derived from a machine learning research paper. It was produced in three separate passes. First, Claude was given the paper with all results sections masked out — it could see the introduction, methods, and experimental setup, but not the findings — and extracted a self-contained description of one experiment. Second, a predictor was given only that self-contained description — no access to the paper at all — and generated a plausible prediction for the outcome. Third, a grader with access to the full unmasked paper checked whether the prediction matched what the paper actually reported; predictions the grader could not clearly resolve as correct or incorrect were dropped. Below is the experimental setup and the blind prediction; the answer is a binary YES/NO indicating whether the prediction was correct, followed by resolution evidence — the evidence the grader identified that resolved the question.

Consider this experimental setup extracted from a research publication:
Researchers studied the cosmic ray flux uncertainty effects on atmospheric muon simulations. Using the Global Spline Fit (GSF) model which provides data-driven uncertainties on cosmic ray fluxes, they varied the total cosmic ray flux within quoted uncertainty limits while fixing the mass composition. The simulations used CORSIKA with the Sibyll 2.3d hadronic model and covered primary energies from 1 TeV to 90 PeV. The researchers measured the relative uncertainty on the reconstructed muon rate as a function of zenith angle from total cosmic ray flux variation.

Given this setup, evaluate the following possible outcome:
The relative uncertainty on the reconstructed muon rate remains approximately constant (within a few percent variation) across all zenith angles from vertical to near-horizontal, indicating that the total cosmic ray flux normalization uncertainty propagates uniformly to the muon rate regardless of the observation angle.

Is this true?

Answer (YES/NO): YES